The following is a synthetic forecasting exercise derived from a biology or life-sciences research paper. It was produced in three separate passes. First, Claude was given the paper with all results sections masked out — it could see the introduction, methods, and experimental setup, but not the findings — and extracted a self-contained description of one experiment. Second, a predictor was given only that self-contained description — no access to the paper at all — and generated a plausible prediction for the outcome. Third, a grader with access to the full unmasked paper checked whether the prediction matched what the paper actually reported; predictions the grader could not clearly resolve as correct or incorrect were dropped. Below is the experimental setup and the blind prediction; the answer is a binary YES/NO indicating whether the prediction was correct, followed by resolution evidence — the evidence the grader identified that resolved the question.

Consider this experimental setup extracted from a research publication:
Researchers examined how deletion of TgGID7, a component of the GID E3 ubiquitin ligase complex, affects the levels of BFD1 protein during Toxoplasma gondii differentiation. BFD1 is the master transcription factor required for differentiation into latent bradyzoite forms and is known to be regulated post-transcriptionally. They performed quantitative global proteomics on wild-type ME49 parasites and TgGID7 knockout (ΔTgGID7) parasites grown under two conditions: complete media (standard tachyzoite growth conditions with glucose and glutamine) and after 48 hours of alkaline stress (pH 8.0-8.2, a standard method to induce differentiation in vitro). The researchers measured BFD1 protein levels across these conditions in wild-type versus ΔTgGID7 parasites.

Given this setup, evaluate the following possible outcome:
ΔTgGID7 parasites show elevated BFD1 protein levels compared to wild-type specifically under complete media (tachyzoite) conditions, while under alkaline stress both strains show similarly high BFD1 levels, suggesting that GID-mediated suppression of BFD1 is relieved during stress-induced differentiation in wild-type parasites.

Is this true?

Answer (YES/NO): NO